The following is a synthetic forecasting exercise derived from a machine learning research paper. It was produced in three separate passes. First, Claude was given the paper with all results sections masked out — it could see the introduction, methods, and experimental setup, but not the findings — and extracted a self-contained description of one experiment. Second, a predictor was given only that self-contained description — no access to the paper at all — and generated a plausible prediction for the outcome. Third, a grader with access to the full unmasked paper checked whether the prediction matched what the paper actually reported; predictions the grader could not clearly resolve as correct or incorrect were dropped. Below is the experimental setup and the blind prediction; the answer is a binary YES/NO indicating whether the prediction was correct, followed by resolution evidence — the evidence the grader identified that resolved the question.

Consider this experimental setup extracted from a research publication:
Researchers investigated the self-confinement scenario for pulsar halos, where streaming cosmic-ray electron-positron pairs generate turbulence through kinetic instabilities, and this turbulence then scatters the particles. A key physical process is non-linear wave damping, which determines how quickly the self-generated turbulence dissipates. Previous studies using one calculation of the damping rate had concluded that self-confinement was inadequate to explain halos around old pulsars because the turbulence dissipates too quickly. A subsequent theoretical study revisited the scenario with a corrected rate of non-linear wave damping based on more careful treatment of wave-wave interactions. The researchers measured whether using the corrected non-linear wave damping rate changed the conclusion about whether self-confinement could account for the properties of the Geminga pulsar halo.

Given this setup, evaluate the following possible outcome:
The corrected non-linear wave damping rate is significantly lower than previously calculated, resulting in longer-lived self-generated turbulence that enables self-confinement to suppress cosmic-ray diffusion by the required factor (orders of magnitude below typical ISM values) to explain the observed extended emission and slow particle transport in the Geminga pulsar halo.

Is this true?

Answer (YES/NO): YES